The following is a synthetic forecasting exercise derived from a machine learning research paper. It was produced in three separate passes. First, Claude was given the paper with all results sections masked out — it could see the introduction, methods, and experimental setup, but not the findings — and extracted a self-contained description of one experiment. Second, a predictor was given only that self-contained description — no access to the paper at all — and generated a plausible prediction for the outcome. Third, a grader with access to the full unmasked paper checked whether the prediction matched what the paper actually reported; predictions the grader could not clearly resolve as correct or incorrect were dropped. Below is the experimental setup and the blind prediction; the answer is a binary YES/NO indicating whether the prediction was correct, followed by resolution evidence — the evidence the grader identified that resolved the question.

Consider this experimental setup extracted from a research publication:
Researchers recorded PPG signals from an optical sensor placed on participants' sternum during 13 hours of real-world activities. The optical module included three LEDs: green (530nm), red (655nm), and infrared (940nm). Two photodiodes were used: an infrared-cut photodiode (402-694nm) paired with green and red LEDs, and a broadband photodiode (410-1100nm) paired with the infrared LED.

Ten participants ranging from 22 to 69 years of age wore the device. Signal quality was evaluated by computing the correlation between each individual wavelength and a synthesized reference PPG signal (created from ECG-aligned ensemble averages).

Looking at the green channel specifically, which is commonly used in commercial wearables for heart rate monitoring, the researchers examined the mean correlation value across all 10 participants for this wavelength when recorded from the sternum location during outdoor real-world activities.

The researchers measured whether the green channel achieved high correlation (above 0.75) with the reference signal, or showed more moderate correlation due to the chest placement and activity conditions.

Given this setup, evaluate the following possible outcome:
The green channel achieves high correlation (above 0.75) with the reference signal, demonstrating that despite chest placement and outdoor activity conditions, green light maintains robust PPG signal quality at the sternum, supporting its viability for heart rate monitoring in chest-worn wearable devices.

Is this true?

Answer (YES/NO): NO